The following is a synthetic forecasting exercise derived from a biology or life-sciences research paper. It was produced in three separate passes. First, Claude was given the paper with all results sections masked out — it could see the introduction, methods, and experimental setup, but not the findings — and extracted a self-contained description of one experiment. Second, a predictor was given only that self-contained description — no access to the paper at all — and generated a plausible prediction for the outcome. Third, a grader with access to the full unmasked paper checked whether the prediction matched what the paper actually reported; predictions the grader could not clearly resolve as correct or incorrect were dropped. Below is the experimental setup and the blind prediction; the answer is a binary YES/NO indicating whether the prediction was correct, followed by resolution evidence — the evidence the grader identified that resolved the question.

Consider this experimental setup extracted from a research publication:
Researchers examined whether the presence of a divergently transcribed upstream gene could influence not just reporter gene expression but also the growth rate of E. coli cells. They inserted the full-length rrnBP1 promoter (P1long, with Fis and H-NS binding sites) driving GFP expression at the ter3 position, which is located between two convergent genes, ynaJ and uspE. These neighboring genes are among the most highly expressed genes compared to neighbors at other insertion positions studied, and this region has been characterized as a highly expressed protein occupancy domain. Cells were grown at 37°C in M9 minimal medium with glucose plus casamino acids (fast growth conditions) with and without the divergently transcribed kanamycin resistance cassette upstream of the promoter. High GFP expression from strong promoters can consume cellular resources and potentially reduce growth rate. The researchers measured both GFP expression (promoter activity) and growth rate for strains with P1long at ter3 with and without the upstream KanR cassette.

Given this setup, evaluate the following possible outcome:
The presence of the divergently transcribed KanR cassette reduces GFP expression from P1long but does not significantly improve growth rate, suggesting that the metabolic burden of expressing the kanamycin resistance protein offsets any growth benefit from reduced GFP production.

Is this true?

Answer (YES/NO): NO